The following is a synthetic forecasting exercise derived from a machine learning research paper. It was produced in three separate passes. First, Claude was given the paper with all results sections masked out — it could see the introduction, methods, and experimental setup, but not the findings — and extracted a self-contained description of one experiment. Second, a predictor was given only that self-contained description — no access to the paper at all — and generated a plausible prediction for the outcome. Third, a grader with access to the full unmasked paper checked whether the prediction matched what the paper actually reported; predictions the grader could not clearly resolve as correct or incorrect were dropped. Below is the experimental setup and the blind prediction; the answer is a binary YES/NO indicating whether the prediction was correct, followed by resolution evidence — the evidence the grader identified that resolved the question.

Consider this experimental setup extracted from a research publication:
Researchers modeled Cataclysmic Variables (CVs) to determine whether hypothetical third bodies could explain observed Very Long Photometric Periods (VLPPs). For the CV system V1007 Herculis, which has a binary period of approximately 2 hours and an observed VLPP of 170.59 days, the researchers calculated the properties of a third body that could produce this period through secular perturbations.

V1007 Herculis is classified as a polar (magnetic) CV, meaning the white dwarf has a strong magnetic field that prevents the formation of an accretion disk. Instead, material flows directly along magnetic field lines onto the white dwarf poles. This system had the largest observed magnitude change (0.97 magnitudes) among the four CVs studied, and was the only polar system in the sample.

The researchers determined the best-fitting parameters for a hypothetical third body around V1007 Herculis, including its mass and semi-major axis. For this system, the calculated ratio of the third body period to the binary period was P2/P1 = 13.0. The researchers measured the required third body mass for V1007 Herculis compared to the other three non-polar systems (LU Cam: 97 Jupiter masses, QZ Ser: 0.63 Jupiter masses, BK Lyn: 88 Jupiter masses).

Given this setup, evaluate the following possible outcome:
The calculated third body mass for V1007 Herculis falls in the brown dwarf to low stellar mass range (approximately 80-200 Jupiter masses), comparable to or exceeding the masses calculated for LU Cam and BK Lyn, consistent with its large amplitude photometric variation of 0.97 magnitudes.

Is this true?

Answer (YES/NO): NO